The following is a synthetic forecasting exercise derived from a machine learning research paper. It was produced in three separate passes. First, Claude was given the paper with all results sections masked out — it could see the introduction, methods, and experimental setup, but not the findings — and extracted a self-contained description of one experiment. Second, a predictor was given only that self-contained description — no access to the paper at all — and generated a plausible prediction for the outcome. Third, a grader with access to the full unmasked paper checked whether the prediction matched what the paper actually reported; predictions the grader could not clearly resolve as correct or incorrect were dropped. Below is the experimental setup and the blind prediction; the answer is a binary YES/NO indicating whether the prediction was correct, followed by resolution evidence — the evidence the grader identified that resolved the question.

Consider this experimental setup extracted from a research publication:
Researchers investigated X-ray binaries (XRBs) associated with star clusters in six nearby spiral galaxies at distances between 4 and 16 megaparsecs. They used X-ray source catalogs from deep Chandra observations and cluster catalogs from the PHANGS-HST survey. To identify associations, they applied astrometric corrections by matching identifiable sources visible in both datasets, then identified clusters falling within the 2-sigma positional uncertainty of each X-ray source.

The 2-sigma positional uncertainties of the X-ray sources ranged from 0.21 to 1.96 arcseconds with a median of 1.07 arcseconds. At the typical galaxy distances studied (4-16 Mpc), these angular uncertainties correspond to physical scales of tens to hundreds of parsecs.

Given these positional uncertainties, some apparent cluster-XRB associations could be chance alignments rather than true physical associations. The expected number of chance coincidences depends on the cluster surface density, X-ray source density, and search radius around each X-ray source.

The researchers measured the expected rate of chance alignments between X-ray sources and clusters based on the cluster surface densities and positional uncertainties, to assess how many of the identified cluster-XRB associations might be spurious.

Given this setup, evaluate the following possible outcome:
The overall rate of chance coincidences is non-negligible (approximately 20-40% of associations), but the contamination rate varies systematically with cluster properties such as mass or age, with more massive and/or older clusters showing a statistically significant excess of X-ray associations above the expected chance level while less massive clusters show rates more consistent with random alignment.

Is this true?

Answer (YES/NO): NO